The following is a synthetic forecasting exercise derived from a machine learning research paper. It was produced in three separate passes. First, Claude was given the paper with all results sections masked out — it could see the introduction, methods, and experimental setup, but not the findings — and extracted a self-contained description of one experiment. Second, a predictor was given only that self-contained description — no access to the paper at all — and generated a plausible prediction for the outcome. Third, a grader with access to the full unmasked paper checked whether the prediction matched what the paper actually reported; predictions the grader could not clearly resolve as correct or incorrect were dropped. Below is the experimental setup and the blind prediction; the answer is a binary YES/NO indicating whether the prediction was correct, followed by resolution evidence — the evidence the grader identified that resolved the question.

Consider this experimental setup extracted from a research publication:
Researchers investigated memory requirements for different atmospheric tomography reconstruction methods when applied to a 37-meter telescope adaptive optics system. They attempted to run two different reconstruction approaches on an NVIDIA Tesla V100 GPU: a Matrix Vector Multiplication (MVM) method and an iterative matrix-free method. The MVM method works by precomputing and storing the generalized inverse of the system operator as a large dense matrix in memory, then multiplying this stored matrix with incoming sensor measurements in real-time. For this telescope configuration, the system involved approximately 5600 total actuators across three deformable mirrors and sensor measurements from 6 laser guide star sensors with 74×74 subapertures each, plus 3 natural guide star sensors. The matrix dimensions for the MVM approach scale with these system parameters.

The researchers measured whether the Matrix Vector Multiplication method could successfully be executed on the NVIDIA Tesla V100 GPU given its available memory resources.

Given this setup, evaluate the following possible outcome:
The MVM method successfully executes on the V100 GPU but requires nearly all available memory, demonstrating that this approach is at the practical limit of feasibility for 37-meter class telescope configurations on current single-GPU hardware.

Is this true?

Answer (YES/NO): NO